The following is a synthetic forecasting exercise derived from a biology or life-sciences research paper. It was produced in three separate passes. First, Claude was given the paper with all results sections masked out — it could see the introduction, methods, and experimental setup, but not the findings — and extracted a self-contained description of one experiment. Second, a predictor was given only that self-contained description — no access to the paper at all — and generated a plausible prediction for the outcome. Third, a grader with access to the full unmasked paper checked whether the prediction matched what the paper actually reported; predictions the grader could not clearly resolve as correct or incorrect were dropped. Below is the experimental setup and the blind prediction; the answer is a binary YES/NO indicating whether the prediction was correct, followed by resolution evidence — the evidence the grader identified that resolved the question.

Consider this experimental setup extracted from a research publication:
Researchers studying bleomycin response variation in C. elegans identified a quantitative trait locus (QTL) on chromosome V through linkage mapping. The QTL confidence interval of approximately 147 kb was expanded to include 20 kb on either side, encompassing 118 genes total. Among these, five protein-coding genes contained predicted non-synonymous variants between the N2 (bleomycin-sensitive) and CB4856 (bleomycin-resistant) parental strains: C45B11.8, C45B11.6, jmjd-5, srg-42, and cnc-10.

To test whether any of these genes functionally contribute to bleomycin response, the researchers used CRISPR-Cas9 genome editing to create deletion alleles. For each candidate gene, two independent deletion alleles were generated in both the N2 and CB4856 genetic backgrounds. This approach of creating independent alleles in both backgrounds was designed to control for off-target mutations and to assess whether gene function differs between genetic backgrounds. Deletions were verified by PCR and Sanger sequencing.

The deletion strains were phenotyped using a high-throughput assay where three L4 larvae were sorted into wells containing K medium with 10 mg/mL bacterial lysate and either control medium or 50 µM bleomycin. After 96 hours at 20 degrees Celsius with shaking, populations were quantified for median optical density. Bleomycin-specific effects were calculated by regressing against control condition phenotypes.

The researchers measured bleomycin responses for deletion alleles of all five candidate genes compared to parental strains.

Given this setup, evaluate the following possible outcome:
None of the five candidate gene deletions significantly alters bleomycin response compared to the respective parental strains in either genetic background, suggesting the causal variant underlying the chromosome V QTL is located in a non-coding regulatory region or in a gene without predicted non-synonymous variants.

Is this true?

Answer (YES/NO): NO